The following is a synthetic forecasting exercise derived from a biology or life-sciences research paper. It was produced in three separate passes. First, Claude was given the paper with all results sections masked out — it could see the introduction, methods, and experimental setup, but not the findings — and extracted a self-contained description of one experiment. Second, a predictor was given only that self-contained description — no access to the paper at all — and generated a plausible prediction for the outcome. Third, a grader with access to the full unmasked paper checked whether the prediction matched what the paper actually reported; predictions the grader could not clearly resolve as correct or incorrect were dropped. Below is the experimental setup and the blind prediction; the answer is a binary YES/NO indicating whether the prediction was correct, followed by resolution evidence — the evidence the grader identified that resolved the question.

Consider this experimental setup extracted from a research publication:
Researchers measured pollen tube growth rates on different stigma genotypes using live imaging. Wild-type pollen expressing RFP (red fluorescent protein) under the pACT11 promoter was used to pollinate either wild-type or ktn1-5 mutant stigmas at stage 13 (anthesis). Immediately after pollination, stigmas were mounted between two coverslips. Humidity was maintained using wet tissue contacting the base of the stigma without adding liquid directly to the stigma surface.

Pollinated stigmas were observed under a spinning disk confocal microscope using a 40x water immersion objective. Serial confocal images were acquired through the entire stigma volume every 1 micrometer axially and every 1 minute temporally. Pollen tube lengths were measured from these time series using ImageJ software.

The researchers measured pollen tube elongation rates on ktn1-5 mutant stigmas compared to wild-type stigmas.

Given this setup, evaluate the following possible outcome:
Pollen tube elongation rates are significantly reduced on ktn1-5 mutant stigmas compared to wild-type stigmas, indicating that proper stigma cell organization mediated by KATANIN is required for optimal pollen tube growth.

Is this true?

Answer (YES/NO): NO